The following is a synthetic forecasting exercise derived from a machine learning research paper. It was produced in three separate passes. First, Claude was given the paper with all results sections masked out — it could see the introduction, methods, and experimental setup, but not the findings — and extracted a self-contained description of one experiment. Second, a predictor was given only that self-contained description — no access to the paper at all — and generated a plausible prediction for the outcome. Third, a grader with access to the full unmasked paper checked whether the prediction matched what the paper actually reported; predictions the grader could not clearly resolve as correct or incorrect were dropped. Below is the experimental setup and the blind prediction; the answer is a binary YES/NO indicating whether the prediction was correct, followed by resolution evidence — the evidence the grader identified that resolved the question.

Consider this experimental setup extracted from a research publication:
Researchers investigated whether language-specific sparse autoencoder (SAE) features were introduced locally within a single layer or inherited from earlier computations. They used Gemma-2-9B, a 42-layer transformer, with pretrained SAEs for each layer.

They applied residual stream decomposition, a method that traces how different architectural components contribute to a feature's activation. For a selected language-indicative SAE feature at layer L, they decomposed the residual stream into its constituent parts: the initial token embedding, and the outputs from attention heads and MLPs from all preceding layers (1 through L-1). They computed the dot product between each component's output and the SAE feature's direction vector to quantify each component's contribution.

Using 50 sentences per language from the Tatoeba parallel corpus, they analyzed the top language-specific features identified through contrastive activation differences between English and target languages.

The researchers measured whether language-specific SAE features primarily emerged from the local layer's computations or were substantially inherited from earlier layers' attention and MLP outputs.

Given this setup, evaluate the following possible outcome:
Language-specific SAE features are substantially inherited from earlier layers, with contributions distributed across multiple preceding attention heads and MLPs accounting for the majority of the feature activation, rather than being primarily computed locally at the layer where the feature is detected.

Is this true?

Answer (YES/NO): NO